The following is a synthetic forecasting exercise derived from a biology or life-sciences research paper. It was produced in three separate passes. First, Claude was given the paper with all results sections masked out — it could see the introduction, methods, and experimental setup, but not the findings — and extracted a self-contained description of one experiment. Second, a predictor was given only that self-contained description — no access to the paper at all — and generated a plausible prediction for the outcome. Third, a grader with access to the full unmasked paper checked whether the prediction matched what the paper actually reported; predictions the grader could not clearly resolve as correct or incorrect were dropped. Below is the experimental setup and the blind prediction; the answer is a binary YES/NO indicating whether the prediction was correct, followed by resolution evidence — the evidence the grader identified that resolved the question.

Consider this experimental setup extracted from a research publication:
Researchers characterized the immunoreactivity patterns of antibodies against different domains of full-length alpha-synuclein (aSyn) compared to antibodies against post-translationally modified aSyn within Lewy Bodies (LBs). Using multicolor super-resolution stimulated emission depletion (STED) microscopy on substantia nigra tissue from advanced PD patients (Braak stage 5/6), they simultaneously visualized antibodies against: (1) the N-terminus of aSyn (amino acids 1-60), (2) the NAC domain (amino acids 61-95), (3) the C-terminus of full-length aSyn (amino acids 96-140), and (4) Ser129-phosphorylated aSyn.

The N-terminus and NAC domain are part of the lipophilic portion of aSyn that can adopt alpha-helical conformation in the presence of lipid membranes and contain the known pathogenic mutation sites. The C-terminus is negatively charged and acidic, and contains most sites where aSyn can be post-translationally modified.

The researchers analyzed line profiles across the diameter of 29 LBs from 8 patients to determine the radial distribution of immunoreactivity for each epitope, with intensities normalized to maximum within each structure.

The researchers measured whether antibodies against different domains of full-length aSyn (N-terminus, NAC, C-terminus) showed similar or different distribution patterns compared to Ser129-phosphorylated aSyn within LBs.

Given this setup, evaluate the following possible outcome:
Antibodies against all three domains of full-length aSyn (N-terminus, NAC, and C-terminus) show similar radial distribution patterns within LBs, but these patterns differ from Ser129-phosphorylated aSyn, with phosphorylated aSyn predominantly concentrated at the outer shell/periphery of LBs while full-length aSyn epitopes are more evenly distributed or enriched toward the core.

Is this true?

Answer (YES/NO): NO